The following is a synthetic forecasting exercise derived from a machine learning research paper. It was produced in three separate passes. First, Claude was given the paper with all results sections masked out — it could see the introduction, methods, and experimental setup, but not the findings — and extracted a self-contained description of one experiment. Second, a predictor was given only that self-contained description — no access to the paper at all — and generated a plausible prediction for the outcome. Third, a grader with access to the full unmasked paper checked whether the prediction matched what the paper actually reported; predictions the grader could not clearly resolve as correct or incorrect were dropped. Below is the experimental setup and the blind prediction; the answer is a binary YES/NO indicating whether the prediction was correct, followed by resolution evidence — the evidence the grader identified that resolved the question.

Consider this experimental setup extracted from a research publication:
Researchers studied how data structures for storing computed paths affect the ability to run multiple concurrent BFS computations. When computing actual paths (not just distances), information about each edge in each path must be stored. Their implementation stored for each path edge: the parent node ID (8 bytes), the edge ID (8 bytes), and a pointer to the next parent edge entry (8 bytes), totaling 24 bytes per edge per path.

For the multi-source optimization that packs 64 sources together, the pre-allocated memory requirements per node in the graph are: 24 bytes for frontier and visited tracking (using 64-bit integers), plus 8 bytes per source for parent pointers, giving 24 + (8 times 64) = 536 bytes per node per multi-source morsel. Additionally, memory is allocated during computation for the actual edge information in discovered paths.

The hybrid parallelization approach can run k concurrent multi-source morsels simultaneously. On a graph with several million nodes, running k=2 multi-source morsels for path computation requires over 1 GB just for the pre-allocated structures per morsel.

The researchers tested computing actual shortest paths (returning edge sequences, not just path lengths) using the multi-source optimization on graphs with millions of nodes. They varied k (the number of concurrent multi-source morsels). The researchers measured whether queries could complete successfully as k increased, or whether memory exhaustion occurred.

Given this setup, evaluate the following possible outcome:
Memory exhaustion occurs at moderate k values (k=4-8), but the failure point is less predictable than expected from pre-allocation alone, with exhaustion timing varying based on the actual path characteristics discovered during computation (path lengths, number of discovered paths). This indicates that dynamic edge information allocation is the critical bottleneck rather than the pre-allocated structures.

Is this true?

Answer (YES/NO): NO